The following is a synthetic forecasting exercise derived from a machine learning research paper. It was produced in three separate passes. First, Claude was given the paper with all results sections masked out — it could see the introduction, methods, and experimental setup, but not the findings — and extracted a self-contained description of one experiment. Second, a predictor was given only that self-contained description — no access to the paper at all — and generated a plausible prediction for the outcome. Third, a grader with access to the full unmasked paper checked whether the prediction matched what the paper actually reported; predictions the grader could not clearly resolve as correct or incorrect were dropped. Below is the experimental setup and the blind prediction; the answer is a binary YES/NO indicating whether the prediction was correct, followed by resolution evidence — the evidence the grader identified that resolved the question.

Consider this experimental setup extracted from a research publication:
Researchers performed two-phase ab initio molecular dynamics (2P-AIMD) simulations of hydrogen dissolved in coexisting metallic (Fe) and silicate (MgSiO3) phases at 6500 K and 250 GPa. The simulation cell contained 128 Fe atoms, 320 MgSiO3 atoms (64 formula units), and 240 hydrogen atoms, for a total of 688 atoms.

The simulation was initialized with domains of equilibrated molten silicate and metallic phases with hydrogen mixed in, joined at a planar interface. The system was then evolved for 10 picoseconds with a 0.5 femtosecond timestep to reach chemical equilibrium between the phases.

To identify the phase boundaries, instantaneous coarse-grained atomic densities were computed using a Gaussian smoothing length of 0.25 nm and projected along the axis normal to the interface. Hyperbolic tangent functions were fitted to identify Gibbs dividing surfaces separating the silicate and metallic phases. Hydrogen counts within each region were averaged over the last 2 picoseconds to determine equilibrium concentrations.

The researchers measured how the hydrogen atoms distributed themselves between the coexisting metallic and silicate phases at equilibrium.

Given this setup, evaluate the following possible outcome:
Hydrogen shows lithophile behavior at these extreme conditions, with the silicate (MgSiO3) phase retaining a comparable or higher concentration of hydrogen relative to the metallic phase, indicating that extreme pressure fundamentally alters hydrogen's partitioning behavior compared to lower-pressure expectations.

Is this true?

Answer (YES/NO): NO